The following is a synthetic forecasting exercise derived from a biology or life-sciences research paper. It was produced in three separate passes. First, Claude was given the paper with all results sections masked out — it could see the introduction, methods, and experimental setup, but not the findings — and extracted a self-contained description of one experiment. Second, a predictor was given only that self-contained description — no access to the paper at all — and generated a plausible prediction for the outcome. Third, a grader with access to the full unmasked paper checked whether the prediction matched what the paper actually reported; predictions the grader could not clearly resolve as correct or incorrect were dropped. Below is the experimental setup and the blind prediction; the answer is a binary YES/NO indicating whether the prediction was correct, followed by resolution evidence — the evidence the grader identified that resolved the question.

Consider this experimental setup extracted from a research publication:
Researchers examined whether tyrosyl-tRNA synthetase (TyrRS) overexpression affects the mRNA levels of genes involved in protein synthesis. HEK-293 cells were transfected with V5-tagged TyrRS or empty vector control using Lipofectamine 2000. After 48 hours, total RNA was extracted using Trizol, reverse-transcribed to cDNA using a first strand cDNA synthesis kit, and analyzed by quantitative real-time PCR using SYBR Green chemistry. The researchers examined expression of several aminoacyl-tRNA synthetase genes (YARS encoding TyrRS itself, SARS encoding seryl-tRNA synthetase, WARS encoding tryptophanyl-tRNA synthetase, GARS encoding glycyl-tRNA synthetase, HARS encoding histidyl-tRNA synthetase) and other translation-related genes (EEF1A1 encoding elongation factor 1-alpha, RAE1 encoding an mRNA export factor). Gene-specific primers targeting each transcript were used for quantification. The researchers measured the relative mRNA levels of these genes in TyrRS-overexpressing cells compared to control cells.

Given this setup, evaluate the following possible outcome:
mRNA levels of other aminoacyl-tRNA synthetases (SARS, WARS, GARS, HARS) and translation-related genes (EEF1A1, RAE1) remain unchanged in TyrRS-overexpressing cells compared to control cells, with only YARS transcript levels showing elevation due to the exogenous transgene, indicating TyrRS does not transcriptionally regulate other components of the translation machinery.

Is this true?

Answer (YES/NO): NO